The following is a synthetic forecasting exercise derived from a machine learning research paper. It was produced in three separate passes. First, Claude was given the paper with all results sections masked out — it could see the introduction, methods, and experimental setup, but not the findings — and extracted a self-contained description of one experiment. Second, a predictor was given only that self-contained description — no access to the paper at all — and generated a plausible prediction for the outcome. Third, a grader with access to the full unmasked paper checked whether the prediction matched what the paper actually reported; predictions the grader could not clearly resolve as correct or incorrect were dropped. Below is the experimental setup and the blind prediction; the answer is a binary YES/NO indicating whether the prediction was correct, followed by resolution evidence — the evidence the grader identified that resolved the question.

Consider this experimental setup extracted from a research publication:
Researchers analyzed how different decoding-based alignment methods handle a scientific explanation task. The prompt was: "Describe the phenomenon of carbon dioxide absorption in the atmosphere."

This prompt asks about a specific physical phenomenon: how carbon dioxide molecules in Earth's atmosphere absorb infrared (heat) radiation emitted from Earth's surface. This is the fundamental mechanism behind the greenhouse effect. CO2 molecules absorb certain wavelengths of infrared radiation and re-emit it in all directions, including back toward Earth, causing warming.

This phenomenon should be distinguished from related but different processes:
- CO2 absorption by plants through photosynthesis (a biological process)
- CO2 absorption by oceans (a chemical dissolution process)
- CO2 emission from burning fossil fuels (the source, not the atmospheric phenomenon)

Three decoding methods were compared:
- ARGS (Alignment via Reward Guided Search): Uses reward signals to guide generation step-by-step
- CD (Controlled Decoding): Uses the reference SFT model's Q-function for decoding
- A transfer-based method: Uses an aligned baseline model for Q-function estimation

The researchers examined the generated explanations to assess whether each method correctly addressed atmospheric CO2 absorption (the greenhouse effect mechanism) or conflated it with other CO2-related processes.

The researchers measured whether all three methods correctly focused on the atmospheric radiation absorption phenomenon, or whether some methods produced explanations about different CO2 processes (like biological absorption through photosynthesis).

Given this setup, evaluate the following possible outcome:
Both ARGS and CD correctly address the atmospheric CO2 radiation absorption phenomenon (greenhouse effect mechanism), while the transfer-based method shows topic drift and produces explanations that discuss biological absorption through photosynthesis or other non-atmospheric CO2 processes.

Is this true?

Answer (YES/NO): NO